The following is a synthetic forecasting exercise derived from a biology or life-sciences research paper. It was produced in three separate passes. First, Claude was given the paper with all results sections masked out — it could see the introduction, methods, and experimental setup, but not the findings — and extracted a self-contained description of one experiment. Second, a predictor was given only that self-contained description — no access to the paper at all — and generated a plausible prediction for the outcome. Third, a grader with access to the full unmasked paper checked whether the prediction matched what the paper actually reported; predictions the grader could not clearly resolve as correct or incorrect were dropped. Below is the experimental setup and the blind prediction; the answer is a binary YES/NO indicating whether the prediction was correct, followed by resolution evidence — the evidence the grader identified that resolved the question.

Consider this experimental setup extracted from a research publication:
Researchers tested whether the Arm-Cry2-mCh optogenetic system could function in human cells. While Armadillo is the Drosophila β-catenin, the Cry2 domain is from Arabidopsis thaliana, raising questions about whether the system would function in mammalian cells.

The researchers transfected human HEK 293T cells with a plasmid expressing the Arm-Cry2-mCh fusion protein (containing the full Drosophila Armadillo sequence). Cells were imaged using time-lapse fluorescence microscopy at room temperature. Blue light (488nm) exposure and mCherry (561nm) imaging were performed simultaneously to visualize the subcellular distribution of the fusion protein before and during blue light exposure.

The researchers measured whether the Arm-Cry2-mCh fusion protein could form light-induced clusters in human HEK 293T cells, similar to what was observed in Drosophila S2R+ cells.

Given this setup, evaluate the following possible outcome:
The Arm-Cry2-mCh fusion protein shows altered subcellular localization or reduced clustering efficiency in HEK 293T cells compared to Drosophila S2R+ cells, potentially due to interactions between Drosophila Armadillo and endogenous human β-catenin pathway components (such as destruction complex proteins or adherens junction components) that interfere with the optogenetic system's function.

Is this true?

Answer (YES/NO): NO